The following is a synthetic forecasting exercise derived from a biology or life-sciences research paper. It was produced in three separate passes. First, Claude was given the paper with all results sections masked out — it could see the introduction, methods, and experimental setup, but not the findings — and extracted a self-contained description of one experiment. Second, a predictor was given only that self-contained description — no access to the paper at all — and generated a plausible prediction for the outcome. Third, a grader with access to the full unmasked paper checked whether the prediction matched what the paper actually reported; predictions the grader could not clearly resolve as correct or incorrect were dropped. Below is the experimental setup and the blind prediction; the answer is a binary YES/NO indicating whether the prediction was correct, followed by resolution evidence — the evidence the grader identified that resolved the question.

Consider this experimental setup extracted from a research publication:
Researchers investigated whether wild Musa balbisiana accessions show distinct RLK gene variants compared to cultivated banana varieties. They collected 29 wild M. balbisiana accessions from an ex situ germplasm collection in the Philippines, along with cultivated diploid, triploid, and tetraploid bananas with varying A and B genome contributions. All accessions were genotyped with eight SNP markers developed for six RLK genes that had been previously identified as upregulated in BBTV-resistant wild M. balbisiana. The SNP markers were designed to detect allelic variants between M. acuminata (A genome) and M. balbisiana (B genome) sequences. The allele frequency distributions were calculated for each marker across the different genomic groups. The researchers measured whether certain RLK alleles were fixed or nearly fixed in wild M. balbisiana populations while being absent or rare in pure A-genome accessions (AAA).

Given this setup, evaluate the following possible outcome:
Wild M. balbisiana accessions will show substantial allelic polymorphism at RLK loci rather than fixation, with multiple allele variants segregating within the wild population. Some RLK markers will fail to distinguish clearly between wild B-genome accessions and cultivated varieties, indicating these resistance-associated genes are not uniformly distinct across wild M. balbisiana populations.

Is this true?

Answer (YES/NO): NO